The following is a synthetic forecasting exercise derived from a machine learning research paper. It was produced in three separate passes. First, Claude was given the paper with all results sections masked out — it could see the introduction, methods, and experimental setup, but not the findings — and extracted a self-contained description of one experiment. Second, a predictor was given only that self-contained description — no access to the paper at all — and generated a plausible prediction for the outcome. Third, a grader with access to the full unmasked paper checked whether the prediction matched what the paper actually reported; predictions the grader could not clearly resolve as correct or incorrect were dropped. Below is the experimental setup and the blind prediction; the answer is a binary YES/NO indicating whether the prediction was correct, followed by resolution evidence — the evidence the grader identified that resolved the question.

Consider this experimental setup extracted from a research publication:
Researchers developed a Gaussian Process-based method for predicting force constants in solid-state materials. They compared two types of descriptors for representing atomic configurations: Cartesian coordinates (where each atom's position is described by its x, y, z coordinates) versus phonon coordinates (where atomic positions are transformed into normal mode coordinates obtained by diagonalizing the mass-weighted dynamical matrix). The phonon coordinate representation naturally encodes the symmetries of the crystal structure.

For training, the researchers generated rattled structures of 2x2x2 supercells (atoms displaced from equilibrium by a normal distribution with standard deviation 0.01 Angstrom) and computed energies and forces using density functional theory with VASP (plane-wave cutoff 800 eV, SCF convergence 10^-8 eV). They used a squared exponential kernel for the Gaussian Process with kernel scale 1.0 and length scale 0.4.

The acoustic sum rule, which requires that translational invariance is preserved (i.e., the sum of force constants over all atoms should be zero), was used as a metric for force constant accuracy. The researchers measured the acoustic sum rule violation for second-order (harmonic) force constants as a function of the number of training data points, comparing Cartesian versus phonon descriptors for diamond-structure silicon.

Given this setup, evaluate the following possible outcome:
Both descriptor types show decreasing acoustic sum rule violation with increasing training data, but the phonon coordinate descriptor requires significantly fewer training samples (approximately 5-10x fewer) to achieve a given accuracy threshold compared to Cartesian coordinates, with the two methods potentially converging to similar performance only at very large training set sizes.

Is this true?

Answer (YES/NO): YES